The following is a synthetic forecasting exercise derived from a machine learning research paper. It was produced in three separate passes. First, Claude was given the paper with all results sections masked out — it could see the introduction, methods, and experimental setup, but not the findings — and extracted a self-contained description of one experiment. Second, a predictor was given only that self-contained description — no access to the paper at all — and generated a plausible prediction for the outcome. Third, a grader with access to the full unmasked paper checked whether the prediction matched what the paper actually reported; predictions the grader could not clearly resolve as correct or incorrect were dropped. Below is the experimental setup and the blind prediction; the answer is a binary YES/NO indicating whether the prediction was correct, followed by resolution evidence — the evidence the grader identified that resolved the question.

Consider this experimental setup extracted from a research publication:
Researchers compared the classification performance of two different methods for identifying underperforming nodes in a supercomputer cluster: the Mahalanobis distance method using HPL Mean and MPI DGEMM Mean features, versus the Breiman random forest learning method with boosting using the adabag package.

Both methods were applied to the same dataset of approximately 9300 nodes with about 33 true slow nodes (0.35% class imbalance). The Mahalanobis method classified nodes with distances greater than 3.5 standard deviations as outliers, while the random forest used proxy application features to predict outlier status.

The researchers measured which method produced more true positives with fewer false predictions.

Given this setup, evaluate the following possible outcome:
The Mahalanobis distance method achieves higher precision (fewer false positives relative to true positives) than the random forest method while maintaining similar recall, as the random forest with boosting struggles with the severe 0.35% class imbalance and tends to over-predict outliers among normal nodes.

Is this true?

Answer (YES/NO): NO